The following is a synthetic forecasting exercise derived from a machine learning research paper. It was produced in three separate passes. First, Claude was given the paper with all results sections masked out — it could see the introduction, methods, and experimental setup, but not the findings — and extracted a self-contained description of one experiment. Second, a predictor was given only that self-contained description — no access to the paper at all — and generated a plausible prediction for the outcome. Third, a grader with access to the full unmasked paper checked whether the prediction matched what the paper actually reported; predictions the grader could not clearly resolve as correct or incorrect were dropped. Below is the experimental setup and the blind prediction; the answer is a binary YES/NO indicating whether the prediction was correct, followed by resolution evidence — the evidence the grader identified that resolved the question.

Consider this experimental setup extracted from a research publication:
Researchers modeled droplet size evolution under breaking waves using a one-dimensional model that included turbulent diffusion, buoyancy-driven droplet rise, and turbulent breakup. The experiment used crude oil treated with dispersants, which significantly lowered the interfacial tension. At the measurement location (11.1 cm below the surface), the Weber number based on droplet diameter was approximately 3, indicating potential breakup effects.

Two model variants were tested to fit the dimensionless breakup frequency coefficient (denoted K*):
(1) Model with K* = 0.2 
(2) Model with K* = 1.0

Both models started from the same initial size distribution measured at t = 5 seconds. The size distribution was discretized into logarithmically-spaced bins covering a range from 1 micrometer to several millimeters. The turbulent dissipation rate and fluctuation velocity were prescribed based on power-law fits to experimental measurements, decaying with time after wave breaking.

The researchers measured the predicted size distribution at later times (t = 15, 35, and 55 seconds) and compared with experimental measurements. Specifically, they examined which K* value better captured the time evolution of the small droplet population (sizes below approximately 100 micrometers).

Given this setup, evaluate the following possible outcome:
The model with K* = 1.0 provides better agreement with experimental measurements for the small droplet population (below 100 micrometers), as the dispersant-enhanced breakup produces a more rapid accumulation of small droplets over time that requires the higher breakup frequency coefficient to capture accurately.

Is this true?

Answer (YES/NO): NO